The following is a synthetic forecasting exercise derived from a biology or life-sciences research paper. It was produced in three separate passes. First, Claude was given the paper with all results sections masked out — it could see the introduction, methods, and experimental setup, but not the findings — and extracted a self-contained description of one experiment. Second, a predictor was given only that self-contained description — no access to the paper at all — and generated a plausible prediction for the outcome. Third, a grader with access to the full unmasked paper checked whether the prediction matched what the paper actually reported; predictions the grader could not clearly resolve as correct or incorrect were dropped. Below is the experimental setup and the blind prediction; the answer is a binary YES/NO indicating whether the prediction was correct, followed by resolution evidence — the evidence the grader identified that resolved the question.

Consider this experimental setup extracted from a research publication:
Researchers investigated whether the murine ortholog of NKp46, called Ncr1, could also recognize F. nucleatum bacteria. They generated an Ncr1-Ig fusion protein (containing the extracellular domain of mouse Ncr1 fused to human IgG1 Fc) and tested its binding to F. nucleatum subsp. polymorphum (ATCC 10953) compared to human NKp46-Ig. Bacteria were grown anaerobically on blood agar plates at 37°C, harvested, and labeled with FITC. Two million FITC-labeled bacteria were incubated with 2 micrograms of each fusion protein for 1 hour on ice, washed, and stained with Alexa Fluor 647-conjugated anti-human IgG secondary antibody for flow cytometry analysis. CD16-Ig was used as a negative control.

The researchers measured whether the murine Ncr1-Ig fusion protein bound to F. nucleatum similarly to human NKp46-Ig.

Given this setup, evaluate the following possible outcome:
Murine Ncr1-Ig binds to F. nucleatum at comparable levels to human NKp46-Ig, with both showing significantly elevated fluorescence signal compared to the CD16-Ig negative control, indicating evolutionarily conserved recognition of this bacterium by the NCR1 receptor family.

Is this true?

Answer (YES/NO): YES